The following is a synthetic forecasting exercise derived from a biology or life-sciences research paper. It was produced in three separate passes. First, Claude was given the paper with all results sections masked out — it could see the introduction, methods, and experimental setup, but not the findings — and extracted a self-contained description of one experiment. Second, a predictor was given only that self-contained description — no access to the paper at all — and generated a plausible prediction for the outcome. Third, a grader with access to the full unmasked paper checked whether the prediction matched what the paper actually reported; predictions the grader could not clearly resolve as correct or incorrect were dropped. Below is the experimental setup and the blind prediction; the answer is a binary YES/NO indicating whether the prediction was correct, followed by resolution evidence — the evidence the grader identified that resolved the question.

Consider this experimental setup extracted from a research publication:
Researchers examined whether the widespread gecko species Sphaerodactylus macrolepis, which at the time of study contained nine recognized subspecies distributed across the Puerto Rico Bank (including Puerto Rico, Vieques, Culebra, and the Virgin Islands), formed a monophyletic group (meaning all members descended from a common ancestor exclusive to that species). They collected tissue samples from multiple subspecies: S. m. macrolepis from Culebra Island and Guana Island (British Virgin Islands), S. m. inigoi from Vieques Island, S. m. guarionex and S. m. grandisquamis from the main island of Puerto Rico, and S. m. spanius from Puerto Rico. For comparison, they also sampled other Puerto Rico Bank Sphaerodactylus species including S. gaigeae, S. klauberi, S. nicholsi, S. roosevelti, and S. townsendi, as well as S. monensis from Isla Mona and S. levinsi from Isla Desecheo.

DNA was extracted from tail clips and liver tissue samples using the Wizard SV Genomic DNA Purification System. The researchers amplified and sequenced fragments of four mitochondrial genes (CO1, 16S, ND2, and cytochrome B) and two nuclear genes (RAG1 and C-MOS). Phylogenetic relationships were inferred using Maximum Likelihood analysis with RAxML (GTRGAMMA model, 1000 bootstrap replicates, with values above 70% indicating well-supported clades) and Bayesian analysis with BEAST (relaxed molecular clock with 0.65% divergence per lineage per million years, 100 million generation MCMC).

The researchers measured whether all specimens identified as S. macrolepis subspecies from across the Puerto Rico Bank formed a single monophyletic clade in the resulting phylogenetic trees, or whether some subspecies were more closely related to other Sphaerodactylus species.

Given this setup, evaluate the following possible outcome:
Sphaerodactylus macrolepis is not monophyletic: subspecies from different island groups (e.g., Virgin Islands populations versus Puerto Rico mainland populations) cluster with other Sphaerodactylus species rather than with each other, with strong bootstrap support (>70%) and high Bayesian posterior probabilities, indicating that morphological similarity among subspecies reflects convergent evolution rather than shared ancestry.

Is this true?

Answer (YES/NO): NO